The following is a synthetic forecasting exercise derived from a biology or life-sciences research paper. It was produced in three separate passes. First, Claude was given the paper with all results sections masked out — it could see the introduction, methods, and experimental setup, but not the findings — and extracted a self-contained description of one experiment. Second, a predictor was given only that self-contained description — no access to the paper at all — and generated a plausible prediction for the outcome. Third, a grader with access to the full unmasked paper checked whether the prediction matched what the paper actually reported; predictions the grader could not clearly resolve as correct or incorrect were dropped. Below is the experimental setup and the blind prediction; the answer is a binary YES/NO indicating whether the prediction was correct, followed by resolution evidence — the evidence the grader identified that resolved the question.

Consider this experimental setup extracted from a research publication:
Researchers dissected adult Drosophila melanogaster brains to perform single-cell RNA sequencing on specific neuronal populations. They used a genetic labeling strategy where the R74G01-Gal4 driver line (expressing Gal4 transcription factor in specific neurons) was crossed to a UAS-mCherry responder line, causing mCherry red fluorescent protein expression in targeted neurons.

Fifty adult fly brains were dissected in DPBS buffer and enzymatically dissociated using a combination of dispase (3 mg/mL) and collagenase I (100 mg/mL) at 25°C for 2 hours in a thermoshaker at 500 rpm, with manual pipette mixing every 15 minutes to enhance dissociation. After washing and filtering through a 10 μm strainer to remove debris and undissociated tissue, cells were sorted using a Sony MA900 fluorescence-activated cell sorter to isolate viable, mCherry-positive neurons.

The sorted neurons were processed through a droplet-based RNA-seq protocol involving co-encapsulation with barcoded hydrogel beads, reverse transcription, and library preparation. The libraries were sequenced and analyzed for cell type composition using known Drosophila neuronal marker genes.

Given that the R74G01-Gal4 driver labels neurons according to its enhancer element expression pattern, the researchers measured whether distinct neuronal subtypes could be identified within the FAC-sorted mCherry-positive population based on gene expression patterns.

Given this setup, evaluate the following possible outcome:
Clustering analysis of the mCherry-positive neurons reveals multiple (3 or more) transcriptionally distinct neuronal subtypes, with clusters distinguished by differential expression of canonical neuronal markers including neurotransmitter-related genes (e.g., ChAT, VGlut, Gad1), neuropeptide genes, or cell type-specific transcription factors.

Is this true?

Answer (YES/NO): YES